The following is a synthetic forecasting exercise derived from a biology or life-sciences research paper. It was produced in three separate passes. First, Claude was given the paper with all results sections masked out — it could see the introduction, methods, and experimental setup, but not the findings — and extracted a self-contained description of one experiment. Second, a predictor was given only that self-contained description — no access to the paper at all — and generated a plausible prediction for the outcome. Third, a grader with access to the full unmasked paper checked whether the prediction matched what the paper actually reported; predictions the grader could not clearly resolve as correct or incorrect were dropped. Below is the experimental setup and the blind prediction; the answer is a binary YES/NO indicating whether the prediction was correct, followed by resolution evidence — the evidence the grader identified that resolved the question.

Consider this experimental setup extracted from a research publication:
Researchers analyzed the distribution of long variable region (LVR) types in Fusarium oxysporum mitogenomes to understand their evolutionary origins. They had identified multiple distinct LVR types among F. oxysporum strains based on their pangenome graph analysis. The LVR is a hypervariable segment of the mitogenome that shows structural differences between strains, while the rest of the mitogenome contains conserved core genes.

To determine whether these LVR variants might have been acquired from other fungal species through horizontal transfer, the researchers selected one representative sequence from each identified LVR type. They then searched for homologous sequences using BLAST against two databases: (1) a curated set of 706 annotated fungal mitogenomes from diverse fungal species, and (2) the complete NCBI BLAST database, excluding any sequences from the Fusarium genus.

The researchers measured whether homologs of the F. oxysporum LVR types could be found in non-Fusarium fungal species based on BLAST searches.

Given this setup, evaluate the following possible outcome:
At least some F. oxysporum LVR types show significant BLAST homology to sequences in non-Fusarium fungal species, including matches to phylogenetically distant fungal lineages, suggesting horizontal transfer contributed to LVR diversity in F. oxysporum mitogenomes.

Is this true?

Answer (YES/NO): NO